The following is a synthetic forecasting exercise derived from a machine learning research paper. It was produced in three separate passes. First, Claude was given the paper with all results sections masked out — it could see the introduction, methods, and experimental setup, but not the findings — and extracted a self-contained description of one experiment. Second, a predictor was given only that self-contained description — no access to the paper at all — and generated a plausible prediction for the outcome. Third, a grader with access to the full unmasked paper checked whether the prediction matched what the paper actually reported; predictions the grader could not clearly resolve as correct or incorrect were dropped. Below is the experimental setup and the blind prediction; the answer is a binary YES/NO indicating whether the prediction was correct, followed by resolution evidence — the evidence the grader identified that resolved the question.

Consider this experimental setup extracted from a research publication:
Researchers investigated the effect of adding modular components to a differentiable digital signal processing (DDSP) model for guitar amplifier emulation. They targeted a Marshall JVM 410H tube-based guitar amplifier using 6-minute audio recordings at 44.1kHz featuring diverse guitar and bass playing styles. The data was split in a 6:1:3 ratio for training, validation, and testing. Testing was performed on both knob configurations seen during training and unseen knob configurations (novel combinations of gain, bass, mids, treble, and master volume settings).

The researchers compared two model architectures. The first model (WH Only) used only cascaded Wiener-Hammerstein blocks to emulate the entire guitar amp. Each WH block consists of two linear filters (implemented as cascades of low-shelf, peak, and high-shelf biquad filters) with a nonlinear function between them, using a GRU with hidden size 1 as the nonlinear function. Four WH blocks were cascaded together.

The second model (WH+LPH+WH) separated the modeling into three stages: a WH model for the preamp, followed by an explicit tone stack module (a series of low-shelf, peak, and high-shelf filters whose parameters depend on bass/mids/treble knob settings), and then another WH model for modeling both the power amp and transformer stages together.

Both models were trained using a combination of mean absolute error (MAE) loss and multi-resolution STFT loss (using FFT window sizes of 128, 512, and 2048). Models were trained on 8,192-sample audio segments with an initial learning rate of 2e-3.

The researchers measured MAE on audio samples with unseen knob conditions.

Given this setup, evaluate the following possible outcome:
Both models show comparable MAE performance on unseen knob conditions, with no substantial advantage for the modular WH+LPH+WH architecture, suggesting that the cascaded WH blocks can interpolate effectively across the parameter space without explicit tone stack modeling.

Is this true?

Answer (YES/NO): NO